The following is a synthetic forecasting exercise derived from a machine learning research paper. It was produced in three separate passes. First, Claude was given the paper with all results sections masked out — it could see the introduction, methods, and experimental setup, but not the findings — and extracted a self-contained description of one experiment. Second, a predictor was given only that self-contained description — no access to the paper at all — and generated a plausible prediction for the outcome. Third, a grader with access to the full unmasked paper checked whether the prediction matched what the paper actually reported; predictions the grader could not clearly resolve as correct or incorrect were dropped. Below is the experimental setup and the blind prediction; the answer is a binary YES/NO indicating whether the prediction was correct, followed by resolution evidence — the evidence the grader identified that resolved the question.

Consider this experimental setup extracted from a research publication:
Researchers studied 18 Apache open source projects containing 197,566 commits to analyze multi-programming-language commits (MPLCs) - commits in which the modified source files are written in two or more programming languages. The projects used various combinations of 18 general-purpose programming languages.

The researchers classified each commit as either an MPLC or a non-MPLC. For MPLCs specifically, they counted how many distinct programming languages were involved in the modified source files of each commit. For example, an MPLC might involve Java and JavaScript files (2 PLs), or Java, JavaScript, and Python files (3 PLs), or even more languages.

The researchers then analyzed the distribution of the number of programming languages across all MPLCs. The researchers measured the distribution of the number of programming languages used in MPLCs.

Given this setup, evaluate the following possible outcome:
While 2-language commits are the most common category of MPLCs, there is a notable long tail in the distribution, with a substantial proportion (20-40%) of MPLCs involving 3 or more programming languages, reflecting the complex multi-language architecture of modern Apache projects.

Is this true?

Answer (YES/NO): NO